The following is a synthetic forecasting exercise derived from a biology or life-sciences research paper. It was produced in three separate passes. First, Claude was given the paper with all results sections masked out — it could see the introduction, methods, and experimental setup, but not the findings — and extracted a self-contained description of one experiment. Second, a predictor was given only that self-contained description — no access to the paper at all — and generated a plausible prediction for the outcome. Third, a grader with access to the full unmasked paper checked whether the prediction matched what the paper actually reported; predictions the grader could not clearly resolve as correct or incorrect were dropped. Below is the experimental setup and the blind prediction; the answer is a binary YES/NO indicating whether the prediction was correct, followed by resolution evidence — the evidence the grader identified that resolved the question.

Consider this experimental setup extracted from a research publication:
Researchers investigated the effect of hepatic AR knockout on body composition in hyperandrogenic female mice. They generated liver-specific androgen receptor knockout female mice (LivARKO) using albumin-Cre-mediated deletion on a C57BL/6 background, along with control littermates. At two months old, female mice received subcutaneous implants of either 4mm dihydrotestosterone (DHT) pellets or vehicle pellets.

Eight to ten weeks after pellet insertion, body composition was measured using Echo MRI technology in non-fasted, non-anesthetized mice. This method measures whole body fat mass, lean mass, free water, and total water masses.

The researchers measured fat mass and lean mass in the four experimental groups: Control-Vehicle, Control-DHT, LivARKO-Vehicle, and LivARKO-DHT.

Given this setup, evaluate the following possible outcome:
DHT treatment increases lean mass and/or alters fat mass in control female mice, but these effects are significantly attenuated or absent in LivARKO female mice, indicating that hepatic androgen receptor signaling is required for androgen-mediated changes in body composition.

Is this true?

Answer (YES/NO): NO